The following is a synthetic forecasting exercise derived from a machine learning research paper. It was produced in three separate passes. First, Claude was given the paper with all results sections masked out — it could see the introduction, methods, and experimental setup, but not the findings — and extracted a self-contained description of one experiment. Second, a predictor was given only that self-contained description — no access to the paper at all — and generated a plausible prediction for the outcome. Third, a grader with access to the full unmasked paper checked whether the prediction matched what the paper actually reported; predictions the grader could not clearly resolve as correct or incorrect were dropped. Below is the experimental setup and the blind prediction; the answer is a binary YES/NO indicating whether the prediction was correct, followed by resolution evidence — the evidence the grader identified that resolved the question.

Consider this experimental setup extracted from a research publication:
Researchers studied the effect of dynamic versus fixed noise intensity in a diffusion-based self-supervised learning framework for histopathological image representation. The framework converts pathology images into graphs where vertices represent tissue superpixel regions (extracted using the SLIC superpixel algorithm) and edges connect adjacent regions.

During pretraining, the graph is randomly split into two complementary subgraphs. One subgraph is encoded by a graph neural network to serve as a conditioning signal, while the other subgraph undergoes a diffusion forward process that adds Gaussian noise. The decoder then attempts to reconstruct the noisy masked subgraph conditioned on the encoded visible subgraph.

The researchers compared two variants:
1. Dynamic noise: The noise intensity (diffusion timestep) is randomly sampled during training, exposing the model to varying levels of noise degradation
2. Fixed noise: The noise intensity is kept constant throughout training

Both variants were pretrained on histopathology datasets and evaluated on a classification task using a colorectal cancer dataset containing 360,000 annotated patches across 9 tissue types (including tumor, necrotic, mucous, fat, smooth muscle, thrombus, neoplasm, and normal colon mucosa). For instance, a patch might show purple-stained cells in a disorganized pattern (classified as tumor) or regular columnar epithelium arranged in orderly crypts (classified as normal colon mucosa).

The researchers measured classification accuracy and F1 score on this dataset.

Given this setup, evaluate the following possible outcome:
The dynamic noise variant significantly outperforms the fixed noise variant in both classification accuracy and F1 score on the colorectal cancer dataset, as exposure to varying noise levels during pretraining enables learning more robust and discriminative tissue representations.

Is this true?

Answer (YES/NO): YES